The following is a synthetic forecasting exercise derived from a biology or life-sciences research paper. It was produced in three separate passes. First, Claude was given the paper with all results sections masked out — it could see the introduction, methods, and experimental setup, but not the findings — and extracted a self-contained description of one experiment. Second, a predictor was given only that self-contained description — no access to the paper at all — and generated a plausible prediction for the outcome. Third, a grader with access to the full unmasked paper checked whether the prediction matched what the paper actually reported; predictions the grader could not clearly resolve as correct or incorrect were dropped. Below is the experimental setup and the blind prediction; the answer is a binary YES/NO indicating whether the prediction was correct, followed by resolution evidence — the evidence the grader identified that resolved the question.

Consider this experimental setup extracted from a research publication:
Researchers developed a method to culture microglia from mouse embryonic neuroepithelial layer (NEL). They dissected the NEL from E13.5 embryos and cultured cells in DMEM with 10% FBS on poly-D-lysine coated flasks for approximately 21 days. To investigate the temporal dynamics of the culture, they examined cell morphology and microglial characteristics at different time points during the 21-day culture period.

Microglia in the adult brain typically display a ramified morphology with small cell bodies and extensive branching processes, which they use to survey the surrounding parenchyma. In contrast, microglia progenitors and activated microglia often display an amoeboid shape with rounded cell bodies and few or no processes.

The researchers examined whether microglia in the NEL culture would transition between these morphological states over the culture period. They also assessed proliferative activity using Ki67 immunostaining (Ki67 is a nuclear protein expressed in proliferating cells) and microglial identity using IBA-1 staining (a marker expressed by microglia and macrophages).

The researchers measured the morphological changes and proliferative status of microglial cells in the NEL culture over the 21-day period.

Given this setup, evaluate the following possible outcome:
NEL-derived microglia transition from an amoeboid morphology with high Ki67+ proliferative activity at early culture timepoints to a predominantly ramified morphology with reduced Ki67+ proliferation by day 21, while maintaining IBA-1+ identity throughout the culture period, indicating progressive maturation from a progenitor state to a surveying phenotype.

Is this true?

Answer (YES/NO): NO